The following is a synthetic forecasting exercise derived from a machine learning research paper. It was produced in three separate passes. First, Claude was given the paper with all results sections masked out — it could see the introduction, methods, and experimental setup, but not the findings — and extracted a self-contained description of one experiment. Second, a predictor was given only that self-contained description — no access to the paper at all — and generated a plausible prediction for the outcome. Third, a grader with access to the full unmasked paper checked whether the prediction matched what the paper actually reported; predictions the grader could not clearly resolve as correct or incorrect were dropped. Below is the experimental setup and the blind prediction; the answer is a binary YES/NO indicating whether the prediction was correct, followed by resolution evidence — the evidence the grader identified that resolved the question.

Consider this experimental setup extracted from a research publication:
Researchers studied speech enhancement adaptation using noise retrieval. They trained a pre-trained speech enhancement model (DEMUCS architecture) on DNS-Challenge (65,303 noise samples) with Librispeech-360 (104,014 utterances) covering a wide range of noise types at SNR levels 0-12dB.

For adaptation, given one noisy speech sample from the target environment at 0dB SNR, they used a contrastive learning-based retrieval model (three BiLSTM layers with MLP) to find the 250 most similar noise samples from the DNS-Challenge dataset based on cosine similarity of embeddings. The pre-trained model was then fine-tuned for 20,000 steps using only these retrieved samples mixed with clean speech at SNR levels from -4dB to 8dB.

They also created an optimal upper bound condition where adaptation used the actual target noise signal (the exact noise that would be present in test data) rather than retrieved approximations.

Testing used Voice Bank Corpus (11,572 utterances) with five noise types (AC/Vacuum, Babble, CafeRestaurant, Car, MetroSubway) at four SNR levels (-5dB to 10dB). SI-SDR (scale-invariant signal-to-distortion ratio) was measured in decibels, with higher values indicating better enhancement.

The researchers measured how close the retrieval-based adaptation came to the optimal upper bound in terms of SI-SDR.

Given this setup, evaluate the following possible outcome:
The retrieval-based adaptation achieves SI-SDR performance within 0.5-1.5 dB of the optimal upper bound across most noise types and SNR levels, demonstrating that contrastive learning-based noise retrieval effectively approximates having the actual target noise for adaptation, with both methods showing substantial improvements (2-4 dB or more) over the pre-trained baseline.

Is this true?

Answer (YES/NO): NO